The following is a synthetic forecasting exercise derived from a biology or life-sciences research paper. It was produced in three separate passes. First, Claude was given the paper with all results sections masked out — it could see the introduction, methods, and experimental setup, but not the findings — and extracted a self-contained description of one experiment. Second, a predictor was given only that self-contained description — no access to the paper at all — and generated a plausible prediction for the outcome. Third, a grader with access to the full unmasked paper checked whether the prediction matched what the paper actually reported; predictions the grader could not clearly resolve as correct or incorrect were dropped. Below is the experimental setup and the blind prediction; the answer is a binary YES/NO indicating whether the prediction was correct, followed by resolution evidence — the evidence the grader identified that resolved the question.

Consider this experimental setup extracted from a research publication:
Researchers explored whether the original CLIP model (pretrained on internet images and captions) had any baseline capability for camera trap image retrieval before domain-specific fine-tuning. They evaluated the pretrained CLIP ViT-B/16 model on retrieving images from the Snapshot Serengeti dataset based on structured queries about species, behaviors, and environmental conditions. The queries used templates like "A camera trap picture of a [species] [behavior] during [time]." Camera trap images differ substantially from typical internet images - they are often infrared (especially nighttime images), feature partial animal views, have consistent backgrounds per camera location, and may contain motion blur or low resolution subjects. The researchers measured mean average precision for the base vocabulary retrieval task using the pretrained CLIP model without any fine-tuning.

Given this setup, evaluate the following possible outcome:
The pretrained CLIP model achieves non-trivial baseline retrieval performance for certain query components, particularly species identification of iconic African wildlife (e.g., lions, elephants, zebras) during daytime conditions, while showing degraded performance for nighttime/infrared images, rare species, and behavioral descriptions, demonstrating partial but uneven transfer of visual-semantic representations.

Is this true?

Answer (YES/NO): NO